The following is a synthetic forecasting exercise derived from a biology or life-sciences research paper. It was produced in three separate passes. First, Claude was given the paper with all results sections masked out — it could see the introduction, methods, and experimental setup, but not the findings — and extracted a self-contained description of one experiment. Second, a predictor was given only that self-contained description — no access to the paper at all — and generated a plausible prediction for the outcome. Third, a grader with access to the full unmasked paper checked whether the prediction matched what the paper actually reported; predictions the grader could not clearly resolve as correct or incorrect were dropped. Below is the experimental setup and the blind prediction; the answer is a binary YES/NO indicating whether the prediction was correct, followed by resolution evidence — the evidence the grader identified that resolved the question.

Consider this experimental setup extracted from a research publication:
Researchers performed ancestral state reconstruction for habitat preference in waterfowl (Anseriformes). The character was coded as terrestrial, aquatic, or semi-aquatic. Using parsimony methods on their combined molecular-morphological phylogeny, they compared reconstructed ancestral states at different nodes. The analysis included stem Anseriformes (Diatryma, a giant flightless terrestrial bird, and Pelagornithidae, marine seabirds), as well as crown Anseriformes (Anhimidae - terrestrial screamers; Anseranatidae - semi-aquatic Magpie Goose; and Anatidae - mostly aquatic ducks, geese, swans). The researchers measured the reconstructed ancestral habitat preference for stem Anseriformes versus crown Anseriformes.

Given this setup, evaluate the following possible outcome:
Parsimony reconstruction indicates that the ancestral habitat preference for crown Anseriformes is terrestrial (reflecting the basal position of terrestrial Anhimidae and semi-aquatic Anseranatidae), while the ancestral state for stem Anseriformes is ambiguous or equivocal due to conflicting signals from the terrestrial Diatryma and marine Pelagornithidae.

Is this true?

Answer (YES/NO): NO